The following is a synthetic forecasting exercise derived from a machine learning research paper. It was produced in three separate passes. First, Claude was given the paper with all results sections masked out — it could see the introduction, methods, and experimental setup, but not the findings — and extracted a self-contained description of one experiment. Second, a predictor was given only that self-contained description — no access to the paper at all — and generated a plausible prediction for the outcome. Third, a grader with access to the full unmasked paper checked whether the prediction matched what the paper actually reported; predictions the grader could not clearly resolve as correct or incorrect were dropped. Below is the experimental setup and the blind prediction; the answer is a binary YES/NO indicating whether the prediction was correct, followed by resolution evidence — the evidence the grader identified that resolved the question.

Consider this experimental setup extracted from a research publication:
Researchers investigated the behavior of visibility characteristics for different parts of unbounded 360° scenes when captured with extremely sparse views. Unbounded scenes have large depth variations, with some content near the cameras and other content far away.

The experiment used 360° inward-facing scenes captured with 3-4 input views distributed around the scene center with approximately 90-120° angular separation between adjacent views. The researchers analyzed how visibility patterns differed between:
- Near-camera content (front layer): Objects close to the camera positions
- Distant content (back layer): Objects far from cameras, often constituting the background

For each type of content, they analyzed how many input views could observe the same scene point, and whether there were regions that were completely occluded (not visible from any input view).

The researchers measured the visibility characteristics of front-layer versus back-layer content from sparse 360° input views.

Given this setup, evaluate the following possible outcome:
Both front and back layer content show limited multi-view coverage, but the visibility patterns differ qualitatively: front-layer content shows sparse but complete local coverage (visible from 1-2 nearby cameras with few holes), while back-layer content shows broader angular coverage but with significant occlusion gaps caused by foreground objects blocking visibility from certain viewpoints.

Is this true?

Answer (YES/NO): NO